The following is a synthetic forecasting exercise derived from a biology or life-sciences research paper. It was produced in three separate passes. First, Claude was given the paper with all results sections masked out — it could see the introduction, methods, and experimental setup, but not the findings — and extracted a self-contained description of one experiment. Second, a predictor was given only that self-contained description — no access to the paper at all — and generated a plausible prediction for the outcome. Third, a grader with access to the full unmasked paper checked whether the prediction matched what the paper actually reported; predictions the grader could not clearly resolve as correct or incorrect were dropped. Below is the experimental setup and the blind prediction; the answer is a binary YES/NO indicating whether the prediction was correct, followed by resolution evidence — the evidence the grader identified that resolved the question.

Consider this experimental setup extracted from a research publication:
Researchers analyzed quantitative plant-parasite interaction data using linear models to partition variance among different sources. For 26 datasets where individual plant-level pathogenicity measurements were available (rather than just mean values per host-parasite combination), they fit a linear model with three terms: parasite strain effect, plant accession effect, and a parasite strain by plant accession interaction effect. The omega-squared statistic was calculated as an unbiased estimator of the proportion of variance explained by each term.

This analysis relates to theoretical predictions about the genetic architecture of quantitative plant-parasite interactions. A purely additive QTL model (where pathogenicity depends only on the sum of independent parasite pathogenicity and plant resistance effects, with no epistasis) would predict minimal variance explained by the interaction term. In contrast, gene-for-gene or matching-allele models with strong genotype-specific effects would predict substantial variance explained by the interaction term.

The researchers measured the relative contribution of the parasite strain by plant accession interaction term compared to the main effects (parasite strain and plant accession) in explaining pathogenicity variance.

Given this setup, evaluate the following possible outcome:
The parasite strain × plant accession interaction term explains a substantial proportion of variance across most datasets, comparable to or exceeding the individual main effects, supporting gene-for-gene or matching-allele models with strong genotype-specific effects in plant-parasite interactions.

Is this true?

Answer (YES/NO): NO